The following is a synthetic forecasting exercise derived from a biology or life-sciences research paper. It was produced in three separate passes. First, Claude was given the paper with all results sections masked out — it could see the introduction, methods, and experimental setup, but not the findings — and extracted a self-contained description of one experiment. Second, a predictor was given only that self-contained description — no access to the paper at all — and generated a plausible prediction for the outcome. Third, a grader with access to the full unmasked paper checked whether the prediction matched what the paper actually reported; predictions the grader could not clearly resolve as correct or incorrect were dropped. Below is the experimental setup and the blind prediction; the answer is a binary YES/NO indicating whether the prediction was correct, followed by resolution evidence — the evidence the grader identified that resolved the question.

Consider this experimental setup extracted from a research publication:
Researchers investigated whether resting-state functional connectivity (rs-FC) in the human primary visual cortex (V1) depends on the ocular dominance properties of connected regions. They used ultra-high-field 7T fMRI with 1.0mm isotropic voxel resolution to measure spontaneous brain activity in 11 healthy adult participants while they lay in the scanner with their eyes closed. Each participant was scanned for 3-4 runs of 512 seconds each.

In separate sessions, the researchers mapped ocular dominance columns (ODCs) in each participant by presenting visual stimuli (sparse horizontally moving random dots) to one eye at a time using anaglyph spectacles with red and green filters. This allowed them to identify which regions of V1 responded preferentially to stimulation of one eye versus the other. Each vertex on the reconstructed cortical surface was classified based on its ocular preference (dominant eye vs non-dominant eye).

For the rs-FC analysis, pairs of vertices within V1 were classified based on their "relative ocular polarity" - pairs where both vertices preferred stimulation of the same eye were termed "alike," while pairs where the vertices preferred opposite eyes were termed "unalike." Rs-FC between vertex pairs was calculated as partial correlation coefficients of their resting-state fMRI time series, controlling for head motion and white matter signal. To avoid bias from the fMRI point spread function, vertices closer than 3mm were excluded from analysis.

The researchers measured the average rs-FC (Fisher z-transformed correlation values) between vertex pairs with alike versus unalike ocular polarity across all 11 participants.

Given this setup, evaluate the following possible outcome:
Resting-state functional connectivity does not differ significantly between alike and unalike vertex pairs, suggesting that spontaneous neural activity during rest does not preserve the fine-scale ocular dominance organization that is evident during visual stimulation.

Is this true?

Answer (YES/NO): NO